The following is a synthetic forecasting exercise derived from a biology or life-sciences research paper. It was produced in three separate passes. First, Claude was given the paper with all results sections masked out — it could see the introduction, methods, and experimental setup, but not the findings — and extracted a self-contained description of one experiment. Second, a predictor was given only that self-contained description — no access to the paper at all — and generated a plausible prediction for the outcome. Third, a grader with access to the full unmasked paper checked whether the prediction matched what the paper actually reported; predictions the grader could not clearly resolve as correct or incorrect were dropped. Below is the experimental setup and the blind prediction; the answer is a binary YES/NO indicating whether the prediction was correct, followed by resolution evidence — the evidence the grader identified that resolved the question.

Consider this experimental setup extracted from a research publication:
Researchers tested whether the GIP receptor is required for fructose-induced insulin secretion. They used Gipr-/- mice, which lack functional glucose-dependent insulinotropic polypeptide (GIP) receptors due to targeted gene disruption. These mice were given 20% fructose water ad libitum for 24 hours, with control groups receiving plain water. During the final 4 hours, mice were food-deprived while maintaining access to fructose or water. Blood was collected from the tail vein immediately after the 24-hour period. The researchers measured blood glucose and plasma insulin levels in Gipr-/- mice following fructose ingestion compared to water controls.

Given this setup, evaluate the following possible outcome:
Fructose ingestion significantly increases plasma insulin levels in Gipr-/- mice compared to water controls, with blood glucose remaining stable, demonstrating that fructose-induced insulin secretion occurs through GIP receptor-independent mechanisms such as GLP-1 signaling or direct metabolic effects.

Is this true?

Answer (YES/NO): NO